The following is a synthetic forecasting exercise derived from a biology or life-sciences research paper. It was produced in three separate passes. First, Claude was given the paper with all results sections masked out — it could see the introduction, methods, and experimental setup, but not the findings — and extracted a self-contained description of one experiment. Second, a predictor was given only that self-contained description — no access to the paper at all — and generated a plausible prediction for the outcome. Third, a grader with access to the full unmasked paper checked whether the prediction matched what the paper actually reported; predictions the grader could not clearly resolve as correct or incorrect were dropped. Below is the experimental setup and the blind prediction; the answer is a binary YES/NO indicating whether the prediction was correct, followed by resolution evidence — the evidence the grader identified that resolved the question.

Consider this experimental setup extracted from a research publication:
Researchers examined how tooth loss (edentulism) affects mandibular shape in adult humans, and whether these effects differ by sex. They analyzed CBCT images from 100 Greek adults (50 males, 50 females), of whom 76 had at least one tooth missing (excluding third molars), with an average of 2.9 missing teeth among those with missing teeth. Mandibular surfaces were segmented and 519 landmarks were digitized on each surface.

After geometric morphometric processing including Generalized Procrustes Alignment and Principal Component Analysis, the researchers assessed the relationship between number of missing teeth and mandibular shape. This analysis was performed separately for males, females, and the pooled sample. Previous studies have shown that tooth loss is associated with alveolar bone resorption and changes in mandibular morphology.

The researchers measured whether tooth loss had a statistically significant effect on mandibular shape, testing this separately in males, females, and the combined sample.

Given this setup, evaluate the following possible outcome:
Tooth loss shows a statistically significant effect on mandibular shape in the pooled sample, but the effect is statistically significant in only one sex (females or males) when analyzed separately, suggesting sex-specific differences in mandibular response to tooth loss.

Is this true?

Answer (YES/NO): YES